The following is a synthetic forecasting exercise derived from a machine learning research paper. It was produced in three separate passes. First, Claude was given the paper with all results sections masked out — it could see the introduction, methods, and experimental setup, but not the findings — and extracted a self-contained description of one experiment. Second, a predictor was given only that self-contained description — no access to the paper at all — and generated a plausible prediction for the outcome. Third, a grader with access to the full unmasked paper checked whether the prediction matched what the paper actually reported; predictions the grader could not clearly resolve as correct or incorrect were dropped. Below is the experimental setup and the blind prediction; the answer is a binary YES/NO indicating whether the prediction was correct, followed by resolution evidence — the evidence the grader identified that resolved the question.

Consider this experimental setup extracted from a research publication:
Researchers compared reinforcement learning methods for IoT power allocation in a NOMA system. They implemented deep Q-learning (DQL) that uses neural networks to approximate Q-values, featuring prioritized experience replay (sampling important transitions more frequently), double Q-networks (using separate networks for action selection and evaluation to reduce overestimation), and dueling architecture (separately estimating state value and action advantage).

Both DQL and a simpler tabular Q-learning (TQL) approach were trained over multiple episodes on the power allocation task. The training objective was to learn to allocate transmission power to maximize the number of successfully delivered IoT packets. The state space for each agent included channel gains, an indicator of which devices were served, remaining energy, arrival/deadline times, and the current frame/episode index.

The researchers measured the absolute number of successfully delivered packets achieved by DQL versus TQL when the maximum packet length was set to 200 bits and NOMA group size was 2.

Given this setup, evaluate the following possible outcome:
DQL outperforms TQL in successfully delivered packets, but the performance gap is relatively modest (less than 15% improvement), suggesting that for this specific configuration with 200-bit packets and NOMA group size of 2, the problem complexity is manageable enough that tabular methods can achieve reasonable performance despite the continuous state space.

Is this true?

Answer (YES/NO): YES